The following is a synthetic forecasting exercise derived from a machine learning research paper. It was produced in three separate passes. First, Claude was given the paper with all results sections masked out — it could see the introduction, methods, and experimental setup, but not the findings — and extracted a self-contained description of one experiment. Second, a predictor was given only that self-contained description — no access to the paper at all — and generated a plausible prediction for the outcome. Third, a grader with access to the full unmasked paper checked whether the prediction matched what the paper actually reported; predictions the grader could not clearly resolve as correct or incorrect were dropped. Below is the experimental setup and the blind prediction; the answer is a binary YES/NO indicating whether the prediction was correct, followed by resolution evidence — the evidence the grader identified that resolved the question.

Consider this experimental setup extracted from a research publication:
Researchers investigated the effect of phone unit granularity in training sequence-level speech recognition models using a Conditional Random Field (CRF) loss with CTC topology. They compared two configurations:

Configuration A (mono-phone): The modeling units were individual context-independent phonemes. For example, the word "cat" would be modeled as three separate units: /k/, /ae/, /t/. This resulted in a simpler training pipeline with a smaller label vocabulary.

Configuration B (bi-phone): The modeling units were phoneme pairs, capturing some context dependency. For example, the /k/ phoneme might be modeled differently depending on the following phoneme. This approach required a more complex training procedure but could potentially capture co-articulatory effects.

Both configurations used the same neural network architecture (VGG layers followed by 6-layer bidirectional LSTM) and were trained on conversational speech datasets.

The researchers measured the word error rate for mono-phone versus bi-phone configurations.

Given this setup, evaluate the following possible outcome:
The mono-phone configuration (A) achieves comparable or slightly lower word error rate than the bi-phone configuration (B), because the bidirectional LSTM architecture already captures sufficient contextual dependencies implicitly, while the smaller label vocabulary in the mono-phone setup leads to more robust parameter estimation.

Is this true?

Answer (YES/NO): NO